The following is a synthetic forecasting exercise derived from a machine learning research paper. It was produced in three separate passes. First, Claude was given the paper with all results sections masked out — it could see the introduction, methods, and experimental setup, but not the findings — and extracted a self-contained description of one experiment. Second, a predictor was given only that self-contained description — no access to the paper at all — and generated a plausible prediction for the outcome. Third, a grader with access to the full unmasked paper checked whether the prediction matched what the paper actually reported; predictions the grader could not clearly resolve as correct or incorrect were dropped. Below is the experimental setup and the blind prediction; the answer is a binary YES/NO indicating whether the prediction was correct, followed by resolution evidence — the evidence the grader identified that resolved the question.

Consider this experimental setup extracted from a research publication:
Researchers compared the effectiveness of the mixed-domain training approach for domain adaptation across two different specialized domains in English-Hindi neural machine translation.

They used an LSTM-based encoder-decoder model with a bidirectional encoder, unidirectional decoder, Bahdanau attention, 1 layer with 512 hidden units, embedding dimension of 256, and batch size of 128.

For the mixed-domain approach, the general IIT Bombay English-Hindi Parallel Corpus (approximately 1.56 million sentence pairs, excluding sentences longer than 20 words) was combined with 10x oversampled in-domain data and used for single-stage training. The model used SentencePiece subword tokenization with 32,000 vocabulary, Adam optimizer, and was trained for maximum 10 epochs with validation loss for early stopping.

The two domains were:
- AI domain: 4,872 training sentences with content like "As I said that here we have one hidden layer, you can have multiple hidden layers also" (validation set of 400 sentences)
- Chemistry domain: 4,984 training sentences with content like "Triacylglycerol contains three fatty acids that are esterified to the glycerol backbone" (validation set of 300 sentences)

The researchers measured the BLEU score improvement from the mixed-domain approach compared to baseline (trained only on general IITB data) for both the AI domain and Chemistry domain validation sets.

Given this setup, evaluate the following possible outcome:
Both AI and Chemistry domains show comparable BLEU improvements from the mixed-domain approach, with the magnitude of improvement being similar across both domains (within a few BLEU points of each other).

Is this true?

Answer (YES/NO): NO